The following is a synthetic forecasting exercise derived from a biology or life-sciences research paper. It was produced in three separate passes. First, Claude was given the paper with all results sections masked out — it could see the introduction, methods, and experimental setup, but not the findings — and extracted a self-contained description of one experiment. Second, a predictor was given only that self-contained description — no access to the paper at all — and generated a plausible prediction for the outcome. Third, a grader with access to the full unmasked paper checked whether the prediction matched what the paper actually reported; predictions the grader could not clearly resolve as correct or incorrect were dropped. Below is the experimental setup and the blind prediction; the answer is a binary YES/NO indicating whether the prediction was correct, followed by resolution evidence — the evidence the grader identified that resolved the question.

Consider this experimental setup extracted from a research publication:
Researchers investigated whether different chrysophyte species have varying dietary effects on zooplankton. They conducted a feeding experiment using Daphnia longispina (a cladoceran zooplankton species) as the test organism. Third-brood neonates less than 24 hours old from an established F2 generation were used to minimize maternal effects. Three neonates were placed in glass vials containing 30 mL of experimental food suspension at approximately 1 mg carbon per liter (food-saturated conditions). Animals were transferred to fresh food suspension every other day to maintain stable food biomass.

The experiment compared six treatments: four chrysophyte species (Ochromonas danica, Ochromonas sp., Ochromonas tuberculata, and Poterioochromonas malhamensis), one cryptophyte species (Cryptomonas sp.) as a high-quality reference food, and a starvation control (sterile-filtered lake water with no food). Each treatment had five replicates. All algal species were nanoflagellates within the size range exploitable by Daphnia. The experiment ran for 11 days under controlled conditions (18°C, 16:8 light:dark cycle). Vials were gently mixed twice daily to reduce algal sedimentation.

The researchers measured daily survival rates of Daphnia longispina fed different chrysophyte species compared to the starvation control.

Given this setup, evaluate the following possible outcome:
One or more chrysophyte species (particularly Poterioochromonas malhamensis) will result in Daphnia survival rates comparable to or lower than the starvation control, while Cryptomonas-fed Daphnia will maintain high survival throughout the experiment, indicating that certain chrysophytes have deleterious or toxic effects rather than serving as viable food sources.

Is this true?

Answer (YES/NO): YES